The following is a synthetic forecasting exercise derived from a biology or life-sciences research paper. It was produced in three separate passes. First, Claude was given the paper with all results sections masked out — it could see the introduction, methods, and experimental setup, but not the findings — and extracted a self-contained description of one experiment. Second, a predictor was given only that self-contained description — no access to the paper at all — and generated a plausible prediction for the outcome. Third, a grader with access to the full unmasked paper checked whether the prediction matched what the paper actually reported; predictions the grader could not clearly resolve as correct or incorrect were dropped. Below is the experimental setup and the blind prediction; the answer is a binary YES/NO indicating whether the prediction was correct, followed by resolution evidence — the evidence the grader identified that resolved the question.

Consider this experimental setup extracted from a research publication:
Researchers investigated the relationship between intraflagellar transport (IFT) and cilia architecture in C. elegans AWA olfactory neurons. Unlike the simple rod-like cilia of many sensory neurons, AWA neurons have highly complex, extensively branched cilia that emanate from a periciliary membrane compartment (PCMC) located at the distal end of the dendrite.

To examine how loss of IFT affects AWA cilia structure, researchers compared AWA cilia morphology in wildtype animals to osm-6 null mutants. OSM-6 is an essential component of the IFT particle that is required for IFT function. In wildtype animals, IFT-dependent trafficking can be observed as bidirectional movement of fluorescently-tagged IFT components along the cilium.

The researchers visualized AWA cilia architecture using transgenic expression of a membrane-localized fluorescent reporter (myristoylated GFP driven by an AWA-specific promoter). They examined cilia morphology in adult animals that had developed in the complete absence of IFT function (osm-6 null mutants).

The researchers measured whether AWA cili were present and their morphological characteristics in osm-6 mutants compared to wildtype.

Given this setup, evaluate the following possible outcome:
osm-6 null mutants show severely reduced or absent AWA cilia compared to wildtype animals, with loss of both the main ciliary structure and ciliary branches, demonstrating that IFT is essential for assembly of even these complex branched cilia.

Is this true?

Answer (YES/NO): NO